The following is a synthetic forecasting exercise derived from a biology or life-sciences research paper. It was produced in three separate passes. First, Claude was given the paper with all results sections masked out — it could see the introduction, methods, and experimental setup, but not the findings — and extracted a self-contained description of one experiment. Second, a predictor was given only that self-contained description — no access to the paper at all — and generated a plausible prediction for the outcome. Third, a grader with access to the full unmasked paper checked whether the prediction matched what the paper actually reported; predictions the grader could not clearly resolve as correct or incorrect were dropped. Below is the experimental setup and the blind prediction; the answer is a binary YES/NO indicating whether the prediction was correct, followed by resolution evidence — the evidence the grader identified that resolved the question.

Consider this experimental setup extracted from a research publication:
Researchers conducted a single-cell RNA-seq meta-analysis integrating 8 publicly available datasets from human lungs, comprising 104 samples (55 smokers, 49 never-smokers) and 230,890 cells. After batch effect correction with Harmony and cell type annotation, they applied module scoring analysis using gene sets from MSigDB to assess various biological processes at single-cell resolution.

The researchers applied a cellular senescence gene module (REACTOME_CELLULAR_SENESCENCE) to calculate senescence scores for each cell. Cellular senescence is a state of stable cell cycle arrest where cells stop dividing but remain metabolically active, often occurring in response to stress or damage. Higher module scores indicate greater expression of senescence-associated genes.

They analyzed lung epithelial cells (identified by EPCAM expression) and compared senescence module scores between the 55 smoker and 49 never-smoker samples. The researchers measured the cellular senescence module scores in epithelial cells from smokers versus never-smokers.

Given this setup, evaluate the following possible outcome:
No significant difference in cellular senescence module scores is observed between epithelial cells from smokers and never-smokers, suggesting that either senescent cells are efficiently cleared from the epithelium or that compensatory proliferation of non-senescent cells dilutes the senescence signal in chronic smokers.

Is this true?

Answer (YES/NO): NO